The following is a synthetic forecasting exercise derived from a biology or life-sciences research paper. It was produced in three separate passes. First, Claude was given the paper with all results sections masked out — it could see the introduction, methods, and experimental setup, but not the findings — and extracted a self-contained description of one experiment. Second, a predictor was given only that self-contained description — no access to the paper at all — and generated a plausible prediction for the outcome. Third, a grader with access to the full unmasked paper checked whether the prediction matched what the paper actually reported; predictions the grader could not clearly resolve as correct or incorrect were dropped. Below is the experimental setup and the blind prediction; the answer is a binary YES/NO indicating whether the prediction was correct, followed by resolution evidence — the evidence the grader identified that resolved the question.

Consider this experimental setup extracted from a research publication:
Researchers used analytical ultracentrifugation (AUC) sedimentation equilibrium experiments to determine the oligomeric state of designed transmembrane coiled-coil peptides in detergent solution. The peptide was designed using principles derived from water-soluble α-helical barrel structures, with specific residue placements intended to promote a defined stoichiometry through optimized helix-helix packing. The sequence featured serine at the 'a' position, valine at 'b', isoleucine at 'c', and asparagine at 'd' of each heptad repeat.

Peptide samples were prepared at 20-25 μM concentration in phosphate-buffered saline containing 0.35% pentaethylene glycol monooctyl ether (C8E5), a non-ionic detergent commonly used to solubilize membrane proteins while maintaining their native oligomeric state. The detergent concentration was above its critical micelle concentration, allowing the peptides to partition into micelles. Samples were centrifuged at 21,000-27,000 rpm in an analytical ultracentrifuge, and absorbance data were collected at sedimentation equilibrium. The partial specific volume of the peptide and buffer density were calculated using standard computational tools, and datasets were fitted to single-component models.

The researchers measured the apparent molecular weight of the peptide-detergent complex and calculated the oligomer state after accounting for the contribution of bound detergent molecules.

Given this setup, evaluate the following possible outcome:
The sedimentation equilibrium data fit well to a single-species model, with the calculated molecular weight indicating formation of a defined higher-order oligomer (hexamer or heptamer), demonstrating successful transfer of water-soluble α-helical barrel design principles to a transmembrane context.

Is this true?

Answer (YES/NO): NO